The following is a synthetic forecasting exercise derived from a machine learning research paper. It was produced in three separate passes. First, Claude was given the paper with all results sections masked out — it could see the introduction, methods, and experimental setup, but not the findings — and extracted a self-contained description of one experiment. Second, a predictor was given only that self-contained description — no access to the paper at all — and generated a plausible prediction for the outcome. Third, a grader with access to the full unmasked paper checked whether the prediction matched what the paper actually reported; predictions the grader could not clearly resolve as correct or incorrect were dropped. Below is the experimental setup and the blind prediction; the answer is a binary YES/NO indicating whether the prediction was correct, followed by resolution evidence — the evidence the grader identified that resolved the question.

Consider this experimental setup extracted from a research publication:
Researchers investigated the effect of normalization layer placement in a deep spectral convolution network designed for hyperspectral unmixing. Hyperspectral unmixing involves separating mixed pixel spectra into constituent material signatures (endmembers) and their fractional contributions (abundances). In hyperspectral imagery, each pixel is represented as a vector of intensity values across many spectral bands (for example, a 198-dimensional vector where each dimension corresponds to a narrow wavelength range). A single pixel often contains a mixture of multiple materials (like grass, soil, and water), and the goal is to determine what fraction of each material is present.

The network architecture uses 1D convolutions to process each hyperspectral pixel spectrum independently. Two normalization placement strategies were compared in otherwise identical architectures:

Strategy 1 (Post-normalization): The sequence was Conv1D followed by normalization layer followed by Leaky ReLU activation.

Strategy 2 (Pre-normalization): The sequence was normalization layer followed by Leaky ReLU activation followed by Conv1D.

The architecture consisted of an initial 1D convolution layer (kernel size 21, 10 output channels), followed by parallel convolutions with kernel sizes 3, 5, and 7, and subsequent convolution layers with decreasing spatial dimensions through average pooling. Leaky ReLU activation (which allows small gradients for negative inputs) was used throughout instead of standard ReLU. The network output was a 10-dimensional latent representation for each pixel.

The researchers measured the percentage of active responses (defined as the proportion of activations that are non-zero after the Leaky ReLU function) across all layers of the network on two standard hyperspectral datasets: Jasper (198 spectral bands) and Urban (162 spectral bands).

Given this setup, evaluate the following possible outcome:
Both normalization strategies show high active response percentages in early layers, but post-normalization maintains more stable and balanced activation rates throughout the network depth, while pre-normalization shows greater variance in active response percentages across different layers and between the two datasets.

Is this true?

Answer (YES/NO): NO